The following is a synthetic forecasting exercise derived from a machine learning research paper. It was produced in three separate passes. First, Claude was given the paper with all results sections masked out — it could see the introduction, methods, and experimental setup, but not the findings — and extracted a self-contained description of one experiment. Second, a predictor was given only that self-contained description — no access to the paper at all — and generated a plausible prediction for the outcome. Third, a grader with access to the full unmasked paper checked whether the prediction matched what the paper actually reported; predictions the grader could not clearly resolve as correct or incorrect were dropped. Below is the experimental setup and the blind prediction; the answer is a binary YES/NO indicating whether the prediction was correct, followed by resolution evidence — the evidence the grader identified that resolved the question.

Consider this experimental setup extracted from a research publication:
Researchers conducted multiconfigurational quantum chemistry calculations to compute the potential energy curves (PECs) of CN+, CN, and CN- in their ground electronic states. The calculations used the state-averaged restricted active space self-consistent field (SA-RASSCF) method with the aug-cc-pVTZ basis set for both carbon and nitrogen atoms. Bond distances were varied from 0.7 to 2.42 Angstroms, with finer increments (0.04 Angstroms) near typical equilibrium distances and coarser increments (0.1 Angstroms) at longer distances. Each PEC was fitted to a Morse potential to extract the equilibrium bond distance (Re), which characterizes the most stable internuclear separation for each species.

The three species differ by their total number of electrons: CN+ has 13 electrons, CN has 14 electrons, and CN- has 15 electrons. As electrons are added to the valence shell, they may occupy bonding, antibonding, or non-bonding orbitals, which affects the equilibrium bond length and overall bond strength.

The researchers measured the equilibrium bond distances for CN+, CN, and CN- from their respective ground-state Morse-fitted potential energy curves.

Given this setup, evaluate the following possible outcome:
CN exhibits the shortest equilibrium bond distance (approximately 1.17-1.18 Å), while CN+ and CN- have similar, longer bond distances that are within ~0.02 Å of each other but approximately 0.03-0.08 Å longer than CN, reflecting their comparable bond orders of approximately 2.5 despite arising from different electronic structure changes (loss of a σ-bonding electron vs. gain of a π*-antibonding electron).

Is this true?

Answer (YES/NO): NO